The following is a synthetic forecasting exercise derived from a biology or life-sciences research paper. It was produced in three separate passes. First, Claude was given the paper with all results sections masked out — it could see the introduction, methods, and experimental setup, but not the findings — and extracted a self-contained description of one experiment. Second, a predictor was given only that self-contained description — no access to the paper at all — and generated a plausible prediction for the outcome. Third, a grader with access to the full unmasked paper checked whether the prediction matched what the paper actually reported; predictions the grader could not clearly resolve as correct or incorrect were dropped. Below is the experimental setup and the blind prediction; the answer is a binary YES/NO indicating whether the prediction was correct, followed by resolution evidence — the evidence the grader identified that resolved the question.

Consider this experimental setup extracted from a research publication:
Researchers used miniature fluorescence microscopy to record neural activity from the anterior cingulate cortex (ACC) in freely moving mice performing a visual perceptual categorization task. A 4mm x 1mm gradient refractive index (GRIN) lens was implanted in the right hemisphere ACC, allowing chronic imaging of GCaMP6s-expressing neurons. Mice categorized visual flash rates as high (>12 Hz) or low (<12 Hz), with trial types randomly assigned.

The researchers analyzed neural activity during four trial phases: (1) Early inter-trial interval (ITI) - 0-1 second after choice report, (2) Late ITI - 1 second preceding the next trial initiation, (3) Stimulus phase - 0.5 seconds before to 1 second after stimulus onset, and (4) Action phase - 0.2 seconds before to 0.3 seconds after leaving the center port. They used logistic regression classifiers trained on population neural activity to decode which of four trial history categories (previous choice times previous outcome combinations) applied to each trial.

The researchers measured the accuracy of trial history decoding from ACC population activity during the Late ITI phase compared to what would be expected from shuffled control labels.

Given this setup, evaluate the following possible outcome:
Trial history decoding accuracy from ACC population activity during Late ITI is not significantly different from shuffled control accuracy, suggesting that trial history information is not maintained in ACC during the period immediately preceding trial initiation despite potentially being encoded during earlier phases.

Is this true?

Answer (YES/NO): NO